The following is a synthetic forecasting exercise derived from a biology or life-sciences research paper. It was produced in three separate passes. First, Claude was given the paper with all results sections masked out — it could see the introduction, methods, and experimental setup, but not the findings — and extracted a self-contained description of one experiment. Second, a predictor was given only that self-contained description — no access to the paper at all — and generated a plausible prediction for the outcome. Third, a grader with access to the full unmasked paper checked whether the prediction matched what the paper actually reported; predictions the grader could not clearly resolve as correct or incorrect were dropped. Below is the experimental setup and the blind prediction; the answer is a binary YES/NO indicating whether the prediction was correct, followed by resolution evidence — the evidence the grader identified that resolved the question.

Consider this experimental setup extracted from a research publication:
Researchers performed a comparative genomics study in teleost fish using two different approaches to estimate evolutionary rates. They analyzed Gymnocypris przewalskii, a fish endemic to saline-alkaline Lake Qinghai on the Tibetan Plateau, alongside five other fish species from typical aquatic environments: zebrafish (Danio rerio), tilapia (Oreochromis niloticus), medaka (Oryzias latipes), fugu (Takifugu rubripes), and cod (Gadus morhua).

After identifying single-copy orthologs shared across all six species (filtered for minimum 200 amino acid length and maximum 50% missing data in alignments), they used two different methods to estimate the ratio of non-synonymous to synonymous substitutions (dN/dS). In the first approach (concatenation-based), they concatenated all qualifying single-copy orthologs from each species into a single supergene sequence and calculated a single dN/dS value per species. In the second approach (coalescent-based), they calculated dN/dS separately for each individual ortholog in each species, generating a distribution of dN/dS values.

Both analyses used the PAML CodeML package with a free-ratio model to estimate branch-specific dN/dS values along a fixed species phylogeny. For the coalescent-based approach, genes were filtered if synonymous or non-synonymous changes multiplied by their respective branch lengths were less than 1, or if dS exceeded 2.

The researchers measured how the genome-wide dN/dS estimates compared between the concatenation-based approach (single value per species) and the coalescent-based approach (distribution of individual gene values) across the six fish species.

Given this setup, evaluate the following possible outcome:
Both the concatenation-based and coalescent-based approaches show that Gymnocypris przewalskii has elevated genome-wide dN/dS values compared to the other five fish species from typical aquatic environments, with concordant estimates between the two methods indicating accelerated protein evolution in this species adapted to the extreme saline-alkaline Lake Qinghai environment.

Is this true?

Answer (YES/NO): YES